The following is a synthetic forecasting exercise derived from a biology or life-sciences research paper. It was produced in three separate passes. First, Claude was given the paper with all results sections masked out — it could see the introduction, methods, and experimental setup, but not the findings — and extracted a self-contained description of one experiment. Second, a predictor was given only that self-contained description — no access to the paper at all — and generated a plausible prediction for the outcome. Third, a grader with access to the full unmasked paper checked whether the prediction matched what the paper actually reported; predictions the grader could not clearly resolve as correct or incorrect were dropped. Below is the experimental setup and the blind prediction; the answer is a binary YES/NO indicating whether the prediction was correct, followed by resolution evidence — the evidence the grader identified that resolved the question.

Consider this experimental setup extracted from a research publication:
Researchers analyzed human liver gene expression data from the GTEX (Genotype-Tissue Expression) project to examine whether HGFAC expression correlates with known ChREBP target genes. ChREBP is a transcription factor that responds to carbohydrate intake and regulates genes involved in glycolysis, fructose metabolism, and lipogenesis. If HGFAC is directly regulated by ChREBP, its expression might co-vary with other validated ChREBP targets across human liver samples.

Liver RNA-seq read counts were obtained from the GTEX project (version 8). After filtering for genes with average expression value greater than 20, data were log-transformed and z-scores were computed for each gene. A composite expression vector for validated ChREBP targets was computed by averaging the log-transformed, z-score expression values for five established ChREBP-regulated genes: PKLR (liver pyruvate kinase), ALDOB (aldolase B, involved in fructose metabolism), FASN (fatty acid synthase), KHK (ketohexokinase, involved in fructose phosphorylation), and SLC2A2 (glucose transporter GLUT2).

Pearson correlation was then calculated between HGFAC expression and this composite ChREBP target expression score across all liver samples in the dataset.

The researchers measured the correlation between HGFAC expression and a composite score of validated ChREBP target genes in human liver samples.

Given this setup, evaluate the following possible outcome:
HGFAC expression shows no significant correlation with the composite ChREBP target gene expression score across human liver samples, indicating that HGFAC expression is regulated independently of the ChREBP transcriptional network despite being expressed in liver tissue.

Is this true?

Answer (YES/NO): NO